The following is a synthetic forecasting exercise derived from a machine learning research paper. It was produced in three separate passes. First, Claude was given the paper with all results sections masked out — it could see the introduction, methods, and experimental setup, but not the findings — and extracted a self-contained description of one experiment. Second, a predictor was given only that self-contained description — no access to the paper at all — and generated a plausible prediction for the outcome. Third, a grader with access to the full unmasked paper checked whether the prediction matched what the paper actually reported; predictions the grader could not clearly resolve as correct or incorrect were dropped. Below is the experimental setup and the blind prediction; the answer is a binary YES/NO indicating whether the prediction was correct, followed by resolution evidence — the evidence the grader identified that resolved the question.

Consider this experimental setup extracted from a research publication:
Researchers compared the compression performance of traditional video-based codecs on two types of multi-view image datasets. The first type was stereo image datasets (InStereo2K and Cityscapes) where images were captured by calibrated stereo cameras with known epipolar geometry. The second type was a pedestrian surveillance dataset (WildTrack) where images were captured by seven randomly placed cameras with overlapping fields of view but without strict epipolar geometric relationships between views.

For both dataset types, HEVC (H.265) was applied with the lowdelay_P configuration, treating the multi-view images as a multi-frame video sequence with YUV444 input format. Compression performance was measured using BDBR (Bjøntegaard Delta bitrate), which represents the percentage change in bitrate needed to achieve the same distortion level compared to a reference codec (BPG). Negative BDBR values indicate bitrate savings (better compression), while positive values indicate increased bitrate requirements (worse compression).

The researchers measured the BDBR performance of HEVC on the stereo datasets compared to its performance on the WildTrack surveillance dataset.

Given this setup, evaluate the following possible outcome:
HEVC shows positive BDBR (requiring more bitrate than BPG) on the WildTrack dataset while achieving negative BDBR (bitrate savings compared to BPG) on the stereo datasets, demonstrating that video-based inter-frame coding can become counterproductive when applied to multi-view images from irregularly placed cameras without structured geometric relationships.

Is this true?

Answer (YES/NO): YES